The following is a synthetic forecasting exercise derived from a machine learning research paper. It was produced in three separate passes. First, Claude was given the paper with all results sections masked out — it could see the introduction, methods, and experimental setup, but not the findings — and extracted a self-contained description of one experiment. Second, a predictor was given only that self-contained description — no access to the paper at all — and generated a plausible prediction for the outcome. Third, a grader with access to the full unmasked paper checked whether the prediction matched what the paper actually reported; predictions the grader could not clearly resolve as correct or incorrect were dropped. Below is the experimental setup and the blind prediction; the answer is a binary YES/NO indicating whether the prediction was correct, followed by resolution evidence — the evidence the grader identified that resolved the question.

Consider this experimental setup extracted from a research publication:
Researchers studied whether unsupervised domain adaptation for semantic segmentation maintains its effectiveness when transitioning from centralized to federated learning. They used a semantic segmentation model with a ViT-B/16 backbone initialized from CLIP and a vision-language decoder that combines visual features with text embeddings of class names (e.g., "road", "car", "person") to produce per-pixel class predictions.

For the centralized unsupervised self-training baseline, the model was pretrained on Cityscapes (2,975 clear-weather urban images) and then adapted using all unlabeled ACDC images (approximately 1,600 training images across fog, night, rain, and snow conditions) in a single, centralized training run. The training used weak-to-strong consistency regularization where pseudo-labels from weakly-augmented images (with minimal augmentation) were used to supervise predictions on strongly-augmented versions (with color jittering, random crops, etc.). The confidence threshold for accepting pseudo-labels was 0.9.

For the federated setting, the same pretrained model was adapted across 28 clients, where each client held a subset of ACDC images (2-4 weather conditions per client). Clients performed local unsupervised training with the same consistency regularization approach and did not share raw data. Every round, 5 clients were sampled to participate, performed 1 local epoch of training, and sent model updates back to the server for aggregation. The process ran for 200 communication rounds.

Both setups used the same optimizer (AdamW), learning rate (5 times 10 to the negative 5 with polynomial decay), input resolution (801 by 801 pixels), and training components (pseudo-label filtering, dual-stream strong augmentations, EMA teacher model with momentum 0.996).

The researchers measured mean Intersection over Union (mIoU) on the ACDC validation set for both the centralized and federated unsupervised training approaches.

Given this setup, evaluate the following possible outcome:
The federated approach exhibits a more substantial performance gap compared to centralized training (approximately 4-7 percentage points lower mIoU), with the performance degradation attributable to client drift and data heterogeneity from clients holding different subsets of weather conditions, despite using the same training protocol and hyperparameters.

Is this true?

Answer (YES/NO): NO